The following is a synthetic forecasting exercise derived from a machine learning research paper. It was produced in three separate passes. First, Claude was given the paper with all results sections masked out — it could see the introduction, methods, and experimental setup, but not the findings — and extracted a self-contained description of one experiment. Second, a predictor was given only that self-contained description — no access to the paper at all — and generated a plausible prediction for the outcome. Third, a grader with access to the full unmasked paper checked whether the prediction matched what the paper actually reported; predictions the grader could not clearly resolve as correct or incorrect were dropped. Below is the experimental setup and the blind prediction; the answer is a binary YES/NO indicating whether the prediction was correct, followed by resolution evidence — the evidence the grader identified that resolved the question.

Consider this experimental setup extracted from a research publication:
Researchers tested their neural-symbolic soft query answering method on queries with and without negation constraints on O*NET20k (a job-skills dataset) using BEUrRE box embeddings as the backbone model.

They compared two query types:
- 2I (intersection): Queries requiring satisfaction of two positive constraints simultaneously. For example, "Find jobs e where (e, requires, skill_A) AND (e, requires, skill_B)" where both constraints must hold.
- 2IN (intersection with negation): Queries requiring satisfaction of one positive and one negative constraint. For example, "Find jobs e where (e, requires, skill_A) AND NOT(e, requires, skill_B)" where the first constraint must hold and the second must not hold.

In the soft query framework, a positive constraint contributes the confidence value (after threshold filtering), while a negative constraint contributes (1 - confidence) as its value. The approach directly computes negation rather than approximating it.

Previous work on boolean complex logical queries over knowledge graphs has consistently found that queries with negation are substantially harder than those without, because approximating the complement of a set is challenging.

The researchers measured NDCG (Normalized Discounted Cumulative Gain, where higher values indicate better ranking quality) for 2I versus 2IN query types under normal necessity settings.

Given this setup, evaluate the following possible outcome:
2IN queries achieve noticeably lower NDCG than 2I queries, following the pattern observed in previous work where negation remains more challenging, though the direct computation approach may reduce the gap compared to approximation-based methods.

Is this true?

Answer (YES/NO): NO